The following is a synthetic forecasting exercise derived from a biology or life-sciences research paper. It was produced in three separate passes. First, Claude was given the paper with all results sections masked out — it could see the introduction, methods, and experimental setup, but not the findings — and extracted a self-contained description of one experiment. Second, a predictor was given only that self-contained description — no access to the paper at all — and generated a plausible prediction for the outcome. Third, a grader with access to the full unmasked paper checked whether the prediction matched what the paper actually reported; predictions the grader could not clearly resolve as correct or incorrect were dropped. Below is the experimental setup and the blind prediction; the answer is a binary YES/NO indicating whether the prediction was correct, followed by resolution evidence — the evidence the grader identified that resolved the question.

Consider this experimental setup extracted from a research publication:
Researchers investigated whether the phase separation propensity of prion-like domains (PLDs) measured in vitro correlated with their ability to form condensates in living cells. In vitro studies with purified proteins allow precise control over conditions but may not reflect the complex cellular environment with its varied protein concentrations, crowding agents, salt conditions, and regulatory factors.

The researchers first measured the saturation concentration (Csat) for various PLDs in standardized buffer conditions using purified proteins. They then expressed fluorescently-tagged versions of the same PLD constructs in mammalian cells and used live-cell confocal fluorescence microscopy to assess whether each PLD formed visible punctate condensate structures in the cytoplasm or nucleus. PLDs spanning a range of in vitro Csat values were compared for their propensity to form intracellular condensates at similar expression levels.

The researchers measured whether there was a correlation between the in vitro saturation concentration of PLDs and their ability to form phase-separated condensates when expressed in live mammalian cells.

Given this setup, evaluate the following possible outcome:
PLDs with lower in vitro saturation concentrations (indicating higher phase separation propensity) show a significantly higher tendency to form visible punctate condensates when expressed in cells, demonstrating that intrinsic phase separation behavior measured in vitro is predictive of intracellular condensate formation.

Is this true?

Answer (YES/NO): YES